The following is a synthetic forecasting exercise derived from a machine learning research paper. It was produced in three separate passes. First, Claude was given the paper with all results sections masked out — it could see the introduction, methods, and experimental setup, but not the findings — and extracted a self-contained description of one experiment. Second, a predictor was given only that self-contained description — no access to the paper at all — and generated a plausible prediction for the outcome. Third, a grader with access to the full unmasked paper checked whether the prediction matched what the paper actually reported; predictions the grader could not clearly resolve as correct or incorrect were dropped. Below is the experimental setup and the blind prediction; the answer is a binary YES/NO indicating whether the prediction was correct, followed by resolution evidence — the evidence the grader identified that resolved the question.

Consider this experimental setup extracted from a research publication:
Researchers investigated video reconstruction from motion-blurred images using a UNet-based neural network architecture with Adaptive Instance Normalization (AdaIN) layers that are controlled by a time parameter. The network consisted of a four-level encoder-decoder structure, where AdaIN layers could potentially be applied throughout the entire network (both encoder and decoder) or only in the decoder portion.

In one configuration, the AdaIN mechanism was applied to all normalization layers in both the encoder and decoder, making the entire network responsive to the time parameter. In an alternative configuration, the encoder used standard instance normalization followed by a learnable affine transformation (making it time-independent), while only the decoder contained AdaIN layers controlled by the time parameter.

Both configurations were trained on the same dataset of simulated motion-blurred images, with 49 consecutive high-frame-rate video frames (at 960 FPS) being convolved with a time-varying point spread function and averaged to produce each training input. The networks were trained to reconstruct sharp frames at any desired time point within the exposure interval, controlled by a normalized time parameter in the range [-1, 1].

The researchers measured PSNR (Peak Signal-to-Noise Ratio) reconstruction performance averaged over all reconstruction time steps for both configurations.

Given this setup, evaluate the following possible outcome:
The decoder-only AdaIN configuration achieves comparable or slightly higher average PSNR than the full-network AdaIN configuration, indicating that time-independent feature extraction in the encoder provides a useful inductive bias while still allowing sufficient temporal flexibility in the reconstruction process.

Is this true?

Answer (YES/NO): NO